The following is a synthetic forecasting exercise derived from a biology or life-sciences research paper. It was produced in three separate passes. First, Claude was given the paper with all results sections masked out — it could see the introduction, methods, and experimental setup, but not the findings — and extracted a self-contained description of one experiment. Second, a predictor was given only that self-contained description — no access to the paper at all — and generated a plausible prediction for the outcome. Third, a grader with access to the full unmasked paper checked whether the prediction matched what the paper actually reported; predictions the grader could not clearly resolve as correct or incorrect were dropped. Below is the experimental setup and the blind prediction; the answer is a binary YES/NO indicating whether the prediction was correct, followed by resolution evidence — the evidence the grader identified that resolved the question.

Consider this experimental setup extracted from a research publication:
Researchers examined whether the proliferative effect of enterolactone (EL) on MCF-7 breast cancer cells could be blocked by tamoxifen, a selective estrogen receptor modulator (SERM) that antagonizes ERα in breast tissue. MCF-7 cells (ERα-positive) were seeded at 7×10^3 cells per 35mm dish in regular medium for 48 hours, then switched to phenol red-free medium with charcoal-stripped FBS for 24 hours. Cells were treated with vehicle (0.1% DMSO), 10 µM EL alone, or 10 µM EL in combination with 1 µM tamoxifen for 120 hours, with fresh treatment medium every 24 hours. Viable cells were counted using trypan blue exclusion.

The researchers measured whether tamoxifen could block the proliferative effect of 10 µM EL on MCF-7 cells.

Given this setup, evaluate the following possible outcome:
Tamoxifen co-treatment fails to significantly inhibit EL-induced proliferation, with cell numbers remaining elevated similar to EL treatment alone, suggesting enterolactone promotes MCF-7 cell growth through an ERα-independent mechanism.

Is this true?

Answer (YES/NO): NO